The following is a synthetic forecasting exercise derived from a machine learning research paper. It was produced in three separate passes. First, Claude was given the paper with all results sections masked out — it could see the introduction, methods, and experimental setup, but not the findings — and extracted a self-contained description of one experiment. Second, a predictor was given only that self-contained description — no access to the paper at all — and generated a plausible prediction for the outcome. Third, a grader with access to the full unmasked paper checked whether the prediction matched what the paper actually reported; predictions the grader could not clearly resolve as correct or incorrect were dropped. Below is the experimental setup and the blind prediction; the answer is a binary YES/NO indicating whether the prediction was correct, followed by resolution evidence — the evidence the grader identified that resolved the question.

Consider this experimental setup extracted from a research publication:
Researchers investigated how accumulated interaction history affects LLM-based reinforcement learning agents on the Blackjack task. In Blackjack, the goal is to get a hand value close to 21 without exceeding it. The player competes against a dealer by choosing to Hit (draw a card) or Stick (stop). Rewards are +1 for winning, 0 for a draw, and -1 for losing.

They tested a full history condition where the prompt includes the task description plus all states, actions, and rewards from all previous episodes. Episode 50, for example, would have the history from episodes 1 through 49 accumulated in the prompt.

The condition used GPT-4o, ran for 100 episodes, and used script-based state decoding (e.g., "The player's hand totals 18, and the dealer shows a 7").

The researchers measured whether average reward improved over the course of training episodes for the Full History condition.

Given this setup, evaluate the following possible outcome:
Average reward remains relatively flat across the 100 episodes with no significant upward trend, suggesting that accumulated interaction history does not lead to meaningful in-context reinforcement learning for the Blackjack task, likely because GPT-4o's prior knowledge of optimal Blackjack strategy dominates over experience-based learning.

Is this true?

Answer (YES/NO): NO